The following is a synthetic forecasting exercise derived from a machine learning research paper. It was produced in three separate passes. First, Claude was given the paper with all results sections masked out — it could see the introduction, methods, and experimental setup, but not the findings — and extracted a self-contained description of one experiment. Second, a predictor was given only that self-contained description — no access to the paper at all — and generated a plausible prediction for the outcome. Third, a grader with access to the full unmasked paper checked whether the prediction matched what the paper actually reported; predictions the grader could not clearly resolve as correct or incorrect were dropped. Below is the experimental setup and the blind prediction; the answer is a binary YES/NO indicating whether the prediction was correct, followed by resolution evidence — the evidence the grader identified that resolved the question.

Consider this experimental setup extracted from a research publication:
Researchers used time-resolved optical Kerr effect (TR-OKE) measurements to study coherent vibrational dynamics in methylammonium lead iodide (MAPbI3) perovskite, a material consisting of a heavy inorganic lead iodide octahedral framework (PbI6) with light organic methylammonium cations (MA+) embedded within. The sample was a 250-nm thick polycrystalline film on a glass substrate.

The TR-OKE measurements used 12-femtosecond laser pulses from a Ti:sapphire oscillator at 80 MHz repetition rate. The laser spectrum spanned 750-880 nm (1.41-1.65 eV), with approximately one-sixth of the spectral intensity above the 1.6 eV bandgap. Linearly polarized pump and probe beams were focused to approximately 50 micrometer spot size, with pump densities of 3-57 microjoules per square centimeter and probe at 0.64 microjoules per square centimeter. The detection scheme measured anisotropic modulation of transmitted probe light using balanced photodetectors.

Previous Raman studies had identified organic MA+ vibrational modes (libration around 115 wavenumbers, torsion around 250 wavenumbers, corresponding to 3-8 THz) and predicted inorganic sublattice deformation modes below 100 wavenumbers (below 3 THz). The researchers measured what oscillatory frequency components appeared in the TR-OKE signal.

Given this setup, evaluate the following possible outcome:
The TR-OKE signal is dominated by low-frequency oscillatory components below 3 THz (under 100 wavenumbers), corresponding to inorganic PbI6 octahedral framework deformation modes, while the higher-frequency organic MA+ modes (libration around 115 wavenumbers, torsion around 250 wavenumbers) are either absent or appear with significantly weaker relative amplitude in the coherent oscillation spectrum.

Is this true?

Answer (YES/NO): NO